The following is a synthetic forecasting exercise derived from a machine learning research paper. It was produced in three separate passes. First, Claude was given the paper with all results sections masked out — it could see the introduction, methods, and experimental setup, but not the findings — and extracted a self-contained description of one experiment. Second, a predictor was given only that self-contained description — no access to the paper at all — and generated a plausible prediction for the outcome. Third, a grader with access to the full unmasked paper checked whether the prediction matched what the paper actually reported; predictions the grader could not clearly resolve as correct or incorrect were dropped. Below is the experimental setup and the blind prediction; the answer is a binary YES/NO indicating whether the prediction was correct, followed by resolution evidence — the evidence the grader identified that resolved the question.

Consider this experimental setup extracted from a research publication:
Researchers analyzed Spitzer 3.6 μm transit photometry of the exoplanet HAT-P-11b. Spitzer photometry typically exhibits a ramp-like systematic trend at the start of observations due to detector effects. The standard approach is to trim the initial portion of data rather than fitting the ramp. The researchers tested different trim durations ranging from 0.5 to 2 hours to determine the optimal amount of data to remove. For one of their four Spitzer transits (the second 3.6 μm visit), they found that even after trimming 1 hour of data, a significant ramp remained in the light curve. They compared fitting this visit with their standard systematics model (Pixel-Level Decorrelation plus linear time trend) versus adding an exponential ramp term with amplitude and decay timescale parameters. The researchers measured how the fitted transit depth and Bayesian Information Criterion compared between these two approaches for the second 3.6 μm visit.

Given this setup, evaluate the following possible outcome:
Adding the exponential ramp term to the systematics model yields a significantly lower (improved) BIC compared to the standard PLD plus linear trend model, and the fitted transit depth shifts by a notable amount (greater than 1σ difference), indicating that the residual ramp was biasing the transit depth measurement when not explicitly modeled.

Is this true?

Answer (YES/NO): YES